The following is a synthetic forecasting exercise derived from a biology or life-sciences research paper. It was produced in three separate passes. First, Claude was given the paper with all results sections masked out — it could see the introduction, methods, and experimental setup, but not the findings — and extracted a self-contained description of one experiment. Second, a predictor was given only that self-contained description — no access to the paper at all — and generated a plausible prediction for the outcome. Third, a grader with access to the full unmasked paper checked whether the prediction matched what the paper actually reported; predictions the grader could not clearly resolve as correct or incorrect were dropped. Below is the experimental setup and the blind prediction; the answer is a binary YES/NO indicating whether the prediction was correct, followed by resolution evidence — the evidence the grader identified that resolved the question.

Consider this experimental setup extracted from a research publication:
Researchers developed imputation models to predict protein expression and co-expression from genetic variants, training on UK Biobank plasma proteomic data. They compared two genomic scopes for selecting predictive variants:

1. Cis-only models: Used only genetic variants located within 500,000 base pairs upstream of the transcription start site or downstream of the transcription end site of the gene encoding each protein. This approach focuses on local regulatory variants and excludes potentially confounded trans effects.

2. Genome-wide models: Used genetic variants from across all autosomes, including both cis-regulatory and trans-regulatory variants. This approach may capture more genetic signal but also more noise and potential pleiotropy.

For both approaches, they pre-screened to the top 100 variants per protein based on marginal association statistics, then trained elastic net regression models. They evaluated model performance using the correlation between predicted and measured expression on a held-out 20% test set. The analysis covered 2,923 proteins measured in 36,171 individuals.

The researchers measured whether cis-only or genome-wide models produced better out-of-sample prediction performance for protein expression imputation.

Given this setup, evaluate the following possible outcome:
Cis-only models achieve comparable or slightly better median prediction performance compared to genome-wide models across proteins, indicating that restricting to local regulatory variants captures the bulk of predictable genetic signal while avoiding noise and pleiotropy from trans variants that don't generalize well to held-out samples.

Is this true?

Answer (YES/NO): NO